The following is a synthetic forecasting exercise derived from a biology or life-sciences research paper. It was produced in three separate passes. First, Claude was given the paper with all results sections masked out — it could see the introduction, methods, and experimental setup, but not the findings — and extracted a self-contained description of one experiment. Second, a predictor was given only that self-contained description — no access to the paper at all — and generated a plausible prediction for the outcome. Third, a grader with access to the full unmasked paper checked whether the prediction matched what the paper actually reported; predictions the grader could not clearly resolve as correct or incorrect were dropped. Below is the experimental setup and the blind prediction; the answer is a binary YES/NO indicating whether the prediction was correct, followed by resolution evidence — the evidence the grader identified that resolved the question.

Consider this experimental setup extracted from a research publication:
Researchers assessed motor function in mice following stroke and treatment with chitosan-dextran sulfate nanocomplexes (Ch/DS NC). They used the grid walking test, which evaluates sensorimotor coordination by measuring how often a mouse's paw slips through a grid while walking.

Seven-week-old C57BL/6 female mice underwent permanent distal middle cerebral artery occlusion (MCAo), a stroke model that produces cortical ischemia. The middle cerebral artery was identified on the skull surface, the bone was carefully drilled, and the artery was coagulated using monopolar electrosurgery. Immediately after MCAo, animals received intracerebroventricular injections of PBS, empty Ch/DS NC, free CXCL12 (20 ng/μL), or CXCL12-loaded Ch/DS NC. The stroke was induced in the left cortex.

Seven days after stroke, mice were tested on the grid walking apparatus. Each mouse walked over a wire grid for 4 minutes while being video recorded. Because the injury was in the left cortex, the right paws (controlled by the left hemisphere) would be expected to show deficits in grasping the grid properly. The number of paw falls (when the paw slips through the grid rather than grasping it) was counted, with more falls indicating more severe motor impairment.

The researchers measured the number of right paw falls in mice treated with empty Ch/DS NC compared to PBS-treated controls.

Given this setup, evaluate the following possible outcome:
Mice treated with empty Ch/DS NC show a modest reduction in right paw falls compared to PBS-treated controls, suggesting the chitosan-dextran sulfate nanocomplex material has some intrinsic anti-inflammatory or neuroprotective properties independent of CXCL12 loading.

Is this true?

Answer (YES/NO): NO